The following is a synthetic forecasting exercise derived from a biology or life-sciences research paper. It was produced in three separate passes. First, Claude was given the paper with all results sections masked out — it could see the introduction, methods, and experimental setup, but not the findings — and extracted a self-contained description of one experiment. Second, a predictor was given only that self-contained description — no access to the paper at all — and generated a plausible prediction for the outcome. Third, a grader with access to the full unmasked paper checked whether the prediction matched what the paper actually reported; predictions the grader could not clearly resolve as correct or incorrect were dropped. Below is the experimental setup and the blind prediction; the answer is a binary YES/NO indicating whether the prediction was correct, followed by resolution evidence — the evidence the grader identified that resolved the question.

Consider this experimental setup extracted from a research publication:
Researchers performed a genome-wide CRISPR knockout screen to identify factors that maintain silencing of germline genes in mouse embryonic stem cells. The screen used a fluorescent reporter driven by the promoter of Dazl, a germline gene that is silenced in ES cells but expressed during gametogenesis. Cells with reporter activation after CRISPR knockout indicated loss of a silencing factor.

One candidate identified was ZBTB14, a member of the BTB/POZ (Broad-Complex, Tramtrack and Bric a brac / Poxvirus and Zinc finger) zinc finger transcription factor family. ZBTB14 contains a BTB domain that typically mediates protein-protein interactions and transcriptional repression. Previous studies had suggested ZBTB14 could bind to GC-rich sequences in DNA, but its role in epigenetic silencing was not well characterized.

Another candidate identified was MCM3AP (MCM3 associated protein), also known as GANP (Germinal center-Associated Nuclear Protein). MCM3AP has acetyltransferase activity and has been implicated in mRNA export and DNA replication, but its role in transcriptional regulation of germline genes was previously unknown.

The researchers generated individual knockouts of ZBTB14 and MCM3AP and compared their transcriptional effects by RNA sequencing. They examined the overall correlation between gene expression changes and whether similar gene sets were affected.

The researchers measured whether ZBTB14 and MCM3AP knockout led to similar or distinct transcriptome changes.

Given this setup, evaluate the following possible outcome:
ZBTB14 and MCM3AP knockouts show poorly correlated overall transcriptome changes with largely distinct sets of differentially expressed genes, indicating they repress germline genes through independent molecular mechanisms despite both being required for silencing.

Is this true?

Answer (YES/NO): NO